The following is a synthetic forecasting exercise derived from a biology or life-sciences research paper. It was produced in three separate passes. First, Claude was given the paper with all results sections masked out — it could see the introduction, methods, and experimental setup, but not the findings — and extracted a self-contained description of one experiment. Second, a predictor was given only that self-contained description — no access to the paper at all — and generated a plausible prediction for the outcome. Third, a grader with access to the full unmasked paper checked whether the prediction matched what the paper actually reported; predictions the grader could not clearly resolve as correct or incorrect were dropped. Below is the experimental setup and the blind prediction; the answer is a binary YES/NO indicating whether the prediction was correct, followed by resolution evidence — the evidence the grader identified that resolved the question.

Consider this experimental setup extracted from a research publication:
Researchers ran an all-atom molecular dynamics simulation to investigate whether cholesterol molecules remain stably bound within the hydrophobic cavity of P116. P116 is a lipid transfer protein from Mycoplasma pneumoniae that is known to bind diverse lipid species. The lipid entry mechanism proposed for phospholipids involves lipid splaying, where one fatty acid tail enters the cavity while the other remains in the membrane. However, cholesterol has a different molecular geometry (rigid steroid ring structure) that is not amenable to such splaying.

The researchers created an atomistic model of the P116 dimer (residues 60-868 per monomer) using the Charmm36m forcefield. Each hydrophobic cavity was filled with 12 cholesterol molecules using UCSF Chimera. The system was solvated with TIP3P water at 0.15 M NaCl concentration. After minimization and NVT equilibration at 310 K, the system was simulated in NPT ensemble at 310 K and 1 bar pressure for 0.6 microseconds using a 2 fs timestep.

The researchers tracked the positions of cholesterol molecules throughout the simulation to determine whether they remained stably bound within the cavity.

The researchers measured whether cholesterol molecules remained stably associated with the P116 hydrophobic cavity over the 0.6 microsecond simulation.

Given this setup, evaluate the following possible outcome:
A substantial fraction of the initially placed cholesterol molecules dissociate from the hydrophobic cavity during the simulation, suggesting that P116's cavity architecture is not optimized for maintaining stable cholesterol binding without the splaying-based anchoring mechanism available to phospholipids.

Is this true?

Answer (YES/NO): NO